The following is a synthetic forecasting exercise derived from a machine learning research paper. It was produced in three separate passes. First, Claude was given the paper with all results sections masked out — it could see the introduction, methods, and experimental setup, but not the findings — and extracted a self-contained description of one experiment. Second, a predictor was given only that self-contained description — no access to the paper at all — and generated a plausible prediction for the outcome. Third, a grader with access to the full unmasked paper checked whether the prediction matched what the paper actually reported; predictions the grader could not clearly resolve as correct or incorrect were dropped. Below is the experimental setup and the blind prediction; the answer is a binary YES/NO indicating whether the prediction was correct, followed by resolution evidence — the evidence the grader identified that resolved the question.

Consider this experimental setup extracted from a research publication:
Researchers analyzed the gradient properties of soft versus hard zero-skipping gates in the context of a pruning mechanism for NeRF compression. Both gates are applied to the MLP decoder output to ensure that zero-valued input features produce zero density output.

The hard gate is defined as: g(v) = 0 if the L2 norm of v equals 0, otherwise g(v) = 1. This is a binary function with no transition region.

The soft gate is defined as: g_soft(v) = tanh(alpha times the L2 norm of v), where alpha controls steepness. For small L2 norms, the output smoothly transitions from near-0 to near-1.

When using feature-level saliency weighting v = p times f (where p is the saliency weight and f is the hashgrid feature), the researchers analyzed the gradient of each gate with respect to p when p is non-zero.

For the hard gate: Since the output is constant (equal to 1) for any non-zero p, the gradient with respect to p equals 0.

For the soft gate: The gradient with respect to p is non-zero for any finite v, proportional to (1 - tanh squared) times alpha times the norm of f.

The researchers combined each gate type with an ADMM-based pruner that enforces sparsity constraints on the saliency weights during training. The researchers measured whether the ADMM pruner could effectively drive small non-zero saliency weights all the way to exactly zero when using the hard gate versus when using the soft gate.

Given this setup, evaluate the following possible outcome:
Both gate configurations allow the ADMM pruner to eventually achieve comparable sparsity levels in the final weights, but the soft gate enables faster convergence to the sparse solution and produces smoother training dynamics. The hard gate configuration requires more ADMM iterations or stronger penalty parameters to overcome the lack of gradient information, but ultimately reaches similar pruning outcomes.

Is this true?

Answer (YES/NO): NO